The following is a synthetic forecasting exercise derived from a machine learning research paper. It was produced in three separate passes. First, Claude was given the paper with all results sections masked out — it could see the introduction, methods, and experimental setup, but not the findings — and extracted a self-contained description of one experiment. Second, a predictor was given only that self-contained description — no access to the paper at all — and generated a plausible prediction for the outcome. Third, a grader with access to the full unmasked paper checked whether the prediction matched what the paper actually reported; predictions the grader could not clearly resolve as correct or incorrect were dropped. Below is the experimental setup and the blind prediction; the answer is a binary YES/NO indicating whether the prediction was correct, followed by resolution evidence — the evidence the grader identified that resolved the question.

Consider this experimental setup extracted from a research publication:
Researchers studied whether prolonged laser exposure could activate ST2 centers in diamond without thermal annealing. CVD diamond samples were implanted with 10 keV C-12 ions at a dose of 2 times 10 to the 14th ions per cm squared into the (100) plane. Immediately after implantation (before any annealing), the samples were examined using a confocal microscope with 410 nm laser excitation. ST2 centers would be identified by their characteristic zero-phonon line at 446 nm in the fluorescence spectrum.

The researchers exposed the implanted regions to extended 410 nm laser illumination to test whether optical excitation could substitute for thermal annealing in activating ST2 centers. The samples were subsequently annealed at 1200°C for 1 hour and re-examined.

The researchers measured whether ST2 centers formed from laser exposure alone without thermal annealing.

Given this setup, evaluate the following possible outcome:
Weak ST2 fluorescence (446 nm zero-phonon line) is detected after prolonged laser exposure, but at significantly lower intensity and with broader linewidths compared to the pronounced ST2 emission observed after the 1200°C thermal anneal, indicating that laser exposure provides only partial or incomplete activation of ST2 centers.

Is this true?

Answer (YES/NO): NO